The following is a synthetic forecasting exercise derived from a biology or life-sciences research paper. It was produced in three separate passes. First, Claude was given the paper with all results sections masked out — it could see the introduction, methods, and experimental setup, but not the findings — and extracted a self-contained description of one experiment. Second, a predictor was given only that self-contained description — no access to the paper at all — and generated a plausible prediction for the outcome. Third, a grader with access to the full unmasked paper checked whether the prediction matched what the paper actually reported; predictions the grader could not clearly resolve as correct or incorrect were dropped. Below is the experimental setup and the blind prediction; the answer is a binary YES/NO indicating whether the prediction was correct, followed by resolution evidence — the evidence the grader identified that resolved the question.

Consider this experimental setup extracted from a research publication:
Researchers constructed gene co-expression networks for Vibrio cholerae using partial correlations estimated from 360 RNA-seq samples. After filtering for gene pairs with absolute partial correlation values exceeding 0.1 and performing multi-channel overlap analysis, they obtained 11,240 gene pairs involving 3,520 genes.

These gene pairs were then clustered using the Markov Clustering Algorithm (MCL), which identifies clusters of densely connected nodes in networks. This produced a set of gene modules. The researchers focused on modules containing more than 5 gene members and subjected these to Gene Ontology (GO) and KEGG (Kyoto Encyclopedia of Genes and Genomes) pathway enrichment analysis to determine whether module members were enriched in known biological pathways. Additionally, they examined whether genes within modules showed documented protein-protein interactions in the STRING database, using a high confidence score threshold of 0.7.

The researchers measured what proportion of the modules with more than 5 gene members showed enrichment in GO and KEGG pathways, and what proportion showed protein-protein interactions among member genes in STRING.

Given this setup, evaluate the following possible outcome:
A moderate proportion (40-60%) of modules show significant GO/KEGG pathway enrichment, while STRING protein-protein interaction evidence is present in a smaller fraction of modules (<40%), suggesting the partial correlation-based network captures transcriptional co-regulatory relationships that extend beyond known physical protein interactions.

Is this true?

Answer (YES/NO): NO